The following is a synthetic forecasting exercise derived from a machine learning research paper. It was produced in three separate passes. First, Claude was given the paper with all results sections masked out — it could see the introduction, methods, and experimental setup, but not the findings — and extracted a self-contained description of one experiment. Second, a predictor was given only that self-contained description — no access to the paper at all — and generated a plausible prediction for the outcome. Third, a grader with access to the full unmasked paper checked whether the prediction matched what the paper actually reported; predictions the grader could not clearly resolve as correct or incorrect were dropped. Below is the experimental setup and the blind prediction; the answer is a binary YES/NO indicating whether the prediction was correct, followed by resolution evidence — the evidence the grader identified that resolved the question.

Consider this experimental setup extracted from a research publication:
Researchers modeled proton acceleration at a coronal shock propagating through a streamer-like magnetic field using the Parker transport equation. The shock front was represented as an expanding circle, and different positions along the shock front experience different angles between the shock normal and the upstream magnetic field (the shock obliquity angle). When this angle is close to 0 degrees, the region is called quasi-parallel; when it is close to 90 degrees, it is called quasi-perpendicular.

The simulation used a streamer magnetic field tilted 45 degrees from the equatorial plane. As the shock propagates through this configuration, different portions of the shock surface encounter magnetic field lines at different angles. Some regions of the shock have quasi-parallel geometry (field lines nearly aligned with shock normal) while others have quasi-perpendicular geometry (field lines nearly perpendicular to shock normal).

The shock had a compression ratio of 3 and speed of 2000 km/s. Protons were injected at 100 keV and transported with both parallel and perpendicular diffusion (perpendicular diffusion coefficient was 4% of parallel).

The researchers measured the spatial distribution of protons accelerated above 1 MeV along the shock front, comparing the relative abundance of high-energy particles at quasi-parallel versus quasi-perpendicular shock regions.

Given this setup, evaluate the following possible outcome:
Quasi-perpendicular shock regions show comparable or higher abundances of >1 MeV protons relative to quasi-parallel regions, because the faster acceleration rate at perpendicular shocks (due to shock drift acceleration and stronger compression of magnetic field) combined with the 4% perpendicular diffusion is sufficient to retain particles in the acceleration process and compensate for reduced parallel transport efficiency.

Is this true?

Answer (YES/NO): YES